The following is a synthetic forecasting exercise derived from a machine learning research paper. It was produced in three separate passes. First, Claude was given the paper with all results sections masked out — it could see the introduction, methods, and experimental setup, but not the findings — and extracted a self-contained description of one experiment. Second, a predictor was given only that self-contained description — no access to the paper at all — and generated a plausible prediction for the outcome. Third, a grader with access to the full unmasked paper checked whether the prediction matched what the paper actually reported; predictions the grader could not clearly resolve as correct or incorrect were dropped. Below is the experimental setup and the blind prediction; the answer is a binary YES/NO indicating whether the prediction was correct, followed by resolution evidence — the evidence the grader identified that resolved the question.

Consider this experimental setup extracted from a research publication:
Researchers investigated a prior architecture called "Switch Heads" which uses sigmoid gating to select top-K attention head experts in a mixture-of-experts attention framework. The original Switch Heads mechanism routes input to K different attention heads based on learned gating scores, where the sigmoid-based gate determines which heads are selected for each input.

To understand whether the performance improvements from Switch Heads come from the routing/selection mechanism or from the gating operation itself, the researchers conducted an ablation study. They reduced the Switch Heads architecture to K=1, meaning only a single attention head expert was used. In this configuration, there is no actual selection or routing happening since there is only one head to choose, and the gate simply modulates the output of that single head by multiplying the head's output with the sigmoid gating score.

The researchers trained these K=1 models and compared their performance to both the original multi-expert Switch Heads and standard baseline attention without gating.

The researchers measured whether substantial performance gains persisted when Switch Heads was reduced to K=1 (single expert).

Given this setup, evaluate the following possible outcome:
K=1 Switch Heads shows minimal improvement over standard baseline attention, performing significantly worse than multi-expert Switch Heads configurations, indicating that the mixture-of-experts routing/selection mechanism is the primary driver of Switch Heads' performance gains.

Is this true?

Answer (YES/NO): NO